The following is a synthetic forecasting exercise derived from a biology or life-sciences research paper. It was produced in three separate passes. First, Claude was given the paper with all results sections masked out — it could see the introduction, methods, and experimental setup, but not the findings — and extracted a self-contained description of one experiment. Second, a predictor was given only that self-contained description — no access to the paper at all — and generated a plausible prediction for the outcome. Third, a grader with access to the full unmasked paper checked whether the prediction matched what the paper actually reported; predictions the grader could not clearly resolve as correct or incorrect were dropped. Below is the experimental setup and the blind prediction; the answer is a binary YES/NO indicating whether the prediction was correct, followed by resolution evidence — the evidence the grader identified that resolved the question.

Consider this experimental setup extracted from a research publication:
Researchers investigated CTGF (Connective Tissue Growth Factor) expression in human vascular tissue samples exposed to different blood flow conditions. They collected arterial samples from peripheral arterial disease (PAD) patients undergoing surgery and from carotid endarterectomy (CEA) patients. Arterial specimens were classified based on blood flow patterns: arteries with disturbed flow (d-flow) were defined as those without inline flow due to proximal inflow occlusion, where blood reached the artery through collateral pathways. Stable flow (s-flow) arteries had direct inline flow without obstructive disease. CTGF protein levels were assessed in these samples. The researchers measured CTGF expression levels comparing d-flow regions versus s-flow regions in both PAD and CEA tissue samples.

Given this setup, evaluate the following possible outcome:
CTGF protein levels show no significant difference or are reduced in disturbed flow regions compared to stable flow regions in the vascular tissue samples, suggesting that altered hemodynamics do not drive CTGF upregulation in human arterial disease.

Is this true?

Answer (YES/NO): NO